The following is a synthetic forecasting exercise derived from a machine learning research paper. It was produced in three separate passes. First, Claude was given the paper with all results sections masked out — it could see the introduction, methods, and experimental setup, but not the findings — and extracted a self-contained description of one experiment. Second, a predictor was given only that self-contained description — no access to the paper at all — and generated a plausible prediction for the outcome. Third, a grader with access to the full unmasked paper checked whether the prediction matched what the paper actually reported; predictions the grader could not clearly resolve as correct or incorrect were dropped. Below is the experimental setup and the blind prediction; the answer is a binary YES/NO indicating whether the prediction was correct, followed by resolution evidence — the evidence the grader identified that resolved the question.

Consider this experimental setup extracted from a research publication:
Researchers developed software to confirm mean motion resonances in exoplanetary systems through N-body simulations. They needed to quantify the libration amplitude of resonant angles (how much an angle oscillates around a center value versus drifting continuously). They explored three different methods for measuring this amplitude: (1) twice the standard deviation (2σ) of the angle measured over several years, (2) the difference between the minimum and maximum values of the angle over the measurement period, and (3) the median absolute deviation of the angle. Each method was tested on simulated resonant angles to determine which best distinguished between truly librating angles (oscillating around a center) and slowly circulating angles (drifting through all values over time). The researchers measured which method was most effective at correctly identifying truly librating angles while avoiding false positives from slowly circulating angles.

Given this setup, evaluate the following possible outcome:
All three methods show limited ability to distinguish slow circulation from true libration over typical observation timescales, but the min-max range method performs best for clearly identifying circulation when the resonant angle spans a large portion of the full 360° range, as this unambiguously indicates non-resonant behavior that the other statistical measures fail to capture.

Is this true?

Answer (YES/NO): NO